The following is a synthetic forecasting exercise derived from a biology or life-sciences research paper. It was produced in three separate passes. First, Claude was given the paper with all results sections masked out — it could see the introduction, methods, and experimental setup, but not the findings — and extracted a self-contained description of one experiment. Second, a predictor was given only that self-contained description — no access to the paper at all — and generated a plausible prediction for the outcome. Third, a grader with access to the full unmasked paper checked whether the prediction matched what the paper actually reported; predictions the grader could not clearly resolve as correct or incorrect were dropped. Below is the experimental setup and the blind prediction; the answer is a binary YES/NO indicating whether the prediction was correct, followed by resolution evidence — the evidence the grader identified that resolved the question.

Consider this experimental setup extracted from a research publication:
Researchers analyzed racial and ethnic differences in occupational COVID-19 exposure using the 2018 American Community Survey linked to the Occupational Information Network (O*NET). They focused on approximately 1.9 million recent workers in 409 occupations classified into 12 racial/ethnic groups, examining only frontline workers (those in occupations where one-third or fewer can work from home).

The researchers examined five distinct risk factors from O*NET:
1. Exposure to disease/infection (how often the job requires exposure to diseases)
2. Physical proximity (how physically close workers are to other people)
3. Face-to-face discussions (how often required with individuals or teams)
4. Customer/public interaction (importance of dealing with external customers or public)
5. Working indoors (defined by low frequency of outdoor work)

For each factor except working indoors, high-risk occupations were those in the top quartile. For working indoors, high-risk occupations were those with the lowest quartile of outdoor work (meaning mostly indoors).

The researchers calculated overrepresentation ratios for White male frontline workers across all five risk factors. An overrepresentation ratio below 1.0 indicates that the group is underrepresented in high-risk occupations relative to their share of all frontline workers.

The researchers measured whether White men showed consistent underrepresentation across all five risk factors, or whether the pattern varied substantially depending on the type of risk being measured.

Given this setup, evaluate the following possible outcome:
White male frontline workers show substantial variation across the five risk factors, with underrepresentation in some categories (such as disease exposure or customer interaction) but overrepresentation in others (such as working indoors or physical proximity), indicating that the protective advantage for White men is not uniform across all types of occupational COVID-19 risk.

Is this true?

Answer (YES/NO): NO